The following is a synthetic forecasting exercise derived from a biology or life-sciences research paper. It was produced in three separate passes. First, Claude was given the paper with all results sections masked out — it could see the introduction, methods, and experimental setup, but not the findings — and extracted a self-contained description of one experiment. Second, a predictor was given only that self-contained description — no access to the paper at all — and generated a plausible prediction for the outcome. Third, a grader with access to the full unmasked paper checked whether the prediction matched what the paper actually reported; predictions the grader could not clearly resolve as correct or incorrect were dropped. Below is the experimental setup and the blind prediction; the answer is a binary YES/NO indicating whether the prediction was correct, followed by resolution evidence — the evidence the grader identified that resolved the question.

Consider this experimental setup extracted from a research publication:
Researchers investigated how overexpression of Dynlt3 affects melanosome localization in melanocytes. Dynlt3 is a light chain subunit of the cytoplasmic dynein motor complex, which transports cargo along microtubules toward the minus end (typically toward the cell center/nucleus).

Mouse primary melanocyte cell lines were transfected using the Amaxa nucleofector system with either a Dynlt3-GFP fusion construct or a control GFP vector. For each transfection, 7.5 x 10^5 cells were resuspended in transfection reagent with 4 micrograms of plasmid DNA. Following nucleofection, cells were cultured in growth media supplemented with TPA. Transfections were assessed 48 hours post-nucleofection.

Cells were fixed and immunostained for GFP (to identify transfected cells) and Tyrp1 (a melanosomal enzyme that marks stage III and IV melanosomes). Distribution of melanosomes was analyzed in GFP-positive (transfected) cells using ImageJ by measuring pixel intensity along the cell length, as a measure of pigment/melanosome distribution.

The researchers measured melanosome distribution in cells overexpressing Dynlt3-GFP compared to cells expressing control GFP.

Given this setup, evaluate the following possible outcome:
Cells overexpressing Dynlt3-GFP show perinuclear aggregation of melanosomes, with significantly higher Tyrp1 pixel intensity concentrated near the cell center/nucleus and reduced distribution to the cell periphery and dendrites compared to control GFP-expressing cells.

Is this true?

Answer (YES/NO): YES